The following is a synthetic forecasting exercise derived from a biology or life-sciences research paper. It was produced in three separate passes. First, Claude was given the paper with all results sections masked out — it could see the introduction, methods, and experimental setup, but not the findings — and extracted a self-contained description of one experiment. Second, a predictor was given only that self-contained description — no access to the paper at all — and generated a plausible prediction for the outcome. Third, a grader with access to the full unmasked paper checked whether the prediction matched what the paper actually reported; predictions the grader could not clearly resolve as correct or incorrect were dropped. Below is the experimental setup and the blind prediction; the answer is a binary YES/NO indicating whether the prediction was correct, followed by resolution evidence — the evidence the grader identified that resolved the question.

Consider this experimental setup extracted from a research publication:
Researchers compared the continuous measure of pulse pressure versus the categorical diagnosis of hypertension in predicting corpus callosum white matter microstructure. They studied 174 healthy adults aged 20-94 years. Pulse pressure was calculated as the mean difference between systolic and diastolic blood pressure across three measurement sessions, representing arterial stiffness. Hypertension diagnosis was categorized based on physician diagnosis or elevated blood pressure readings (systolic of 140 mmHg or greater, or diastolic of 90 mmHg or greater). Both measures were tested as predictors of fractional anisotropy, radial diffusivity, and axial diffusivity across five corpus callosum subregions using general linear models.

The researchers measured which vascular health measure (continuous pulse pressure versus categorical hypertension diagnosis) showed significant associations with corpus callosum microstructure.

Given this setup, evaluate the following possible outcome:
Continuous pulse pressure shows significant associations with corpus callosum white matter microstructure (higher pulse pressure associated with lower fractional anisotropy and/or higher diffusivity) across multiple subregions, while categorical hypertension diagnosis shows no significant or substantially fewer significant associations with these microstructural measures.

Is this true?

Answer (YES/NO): YES